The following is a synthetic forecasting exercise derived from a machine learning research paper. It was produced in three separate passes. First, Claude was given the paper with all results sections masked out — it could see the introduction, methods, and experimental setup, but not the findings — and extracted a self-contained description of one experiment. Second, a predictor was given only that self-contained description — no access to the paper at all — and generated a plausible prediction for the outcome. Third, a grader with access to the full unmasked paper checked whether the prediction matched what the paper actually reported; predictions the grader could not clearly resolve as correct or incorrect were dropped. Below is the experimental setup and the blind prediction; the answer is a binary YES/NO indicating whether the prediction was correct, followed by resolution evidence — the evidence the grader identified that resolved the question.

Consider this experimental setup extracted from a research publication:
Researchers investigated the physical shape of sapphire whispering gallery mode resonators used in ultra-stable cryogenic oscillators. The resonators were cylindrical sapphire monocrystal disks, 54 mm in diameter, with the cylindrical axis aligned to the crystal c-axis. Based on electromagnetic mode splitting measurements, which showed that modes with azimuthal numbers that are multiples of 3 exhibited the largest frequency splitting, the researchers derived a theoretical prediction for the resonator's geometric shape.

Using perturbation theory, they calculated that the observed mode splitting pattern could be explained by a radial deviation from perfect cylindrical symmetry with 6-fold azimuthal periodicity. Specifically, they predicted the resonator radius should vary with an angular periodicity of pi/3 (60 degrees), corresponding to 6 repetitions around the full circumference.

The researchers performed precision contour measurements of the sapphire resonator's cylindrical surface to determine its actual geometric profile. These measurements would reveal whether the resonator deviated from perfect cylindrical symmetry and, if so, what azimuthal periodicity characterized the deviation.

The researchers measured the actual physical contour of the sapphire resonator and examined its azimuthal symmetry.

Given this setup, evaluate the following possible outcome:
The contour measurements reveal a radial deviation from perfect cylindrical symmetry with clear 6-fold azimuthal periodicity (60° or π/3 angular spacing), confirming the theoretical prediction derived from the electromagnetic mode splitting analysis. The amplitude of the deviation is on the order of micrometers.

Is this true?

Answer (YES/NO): YES